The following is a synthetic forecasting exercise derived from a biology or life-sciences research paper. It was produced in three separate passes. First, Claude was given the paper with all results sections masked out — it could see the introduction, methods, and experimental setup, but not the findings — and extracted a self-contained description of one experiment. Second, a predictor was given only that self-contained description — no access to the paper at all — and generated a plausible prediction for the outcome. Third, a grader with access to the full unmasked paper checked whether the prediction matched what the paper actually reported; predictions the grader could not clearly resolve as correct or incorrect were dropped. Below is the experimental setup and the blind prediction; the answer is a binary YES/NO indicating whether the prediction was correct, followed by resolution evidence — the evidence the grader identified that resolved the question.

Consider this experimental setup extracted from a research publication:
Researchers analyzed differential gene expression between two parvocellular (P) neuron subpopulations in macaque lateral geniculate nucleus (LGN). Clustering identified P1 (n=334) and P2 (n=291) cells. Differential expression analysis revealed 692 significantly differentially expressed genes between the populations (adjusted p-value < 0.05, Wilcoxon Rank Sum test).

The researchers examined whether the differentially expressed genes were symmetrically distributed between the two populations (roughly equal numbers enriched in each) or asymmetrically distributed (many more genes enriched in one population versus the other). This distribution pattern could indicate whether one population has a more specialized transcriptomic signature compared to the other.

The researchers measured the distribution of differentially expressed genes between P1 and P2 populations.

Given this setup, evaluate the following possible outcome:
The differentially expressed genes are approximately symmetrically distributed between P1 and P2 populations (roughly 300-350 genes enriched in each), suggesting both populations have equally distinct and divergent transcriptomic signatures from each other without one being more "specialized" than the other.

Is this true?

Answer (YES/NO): NO